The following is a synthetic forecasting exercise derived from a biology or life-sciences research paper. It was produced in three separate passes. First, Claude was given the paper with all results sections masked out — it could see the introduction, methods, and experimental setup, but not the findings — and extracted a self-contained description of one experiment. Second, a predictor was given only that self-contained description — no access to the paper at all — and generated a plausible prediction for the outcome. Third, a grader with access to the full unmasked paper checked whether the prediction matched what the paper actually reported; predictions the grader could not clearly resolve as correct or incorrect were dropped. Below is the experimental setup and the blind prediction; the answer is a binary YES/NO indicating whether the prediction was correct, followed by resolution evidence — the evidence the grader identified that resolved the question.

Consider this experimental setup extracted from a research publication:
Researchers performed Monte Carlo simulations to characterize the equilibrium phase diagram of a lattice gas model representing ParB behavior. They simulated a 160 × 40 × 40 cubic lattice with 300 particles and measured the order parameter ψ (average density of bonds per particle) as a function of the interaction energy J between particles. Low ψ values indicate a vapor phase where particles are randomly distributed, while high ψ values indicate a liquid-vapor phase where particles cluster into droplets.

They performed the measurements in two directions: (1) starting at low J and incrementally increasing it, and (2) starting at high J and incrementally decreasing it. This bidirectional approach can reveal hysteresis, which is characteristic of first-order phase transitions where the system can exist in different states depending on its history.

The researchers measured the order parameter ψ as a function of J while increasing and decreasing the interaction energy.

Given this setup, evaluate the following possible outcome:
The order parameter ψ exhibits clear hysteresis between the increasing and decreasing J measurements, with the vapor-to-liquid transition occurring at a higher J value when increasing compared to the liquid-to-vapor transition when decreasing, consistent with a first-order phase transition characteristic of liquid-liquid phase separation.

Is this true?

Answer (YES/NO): YES